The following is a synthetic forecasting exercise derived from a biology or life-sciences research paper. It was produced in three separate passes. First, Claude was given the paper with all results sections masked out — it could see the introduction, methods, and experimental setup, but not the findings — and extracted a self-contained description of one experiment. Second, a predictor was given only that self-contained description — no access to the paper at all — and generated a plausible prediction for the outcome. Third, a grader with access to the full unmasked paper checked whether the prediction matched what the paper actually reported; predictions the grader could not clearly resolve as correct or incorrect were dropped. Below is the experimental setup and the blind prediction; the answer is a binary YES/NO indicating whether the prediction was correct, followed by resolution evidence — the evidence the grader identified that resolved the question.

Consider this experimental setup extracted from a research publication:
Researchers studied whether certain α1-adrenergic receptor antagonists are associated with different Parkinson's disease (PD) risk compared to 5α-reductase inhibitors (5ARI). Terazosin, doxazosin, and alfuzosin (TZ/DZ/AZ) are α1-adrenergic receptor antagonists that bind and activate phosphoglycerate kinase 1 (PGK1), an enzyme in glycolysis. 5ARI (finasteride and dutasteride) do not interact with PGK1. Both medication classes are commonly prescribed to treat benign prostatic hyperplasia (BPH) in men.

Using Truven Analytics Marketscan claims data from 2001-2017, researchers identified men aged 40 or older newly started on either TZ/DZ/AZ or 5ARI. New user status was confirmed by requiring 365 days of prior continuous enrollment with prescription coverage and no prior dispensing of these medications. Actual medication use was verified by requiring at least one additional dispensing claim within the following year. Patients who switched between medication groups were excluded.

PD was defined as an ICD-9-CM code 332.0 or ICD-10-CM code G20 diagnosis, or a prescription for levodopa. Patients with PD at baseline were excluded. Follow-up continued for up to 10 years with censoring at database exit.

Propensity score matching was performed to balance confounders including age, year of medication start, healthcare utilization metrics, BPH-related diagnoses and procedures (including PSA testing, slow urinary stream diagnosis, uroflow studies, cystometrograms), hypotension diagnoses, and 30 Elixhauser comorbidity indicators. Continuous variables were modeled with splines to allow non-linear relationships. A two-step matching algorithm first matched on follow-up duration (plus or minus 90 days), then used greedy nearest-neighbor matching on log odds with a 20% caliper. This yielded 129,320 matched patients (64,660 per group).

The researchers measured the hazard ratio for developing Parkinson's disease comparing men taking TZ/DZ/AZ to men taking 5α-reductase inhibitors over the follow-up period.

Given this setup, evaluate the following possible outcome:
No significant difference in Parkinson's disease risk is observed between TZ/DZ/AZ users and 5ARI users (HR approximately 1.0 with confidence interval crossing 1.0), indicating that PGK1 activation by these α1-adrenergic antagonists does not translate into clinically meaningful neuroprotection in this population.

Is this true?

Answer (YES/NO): NO